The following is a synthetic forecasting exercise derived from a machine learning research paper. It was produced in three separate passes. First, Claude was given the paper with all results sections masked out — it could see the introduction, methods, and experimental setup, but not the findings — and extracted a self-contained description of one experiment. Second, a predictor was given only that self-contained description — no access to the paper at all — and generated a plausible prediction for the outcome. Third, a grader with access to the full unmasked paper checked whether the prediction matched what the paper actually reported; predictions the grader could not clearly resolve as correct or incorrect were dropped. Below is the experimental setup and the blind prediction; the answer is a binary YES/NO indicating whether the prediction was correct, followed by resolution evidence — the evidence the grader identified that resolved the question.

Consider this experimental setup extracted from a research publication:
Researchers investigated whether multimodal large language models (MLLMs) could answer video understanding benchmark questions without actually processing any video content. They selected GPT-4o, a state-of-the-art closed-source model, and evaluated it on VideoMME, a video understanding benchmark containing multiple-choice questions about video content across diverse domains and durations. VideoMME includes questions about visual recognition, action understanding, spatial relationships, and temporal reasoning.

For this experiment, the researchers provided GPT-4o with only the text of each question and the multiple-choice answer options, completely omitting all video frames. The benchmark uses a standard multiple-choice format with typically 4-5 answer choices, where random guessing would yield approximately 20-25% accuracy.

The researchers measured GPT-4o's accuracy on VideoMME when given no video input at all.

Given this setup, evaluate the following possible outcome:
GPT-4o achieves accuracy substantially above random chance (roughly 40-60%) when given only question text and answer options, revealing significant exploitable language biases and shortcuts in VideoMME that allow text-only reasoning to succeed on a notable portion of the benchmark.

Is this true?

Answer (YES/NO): YES